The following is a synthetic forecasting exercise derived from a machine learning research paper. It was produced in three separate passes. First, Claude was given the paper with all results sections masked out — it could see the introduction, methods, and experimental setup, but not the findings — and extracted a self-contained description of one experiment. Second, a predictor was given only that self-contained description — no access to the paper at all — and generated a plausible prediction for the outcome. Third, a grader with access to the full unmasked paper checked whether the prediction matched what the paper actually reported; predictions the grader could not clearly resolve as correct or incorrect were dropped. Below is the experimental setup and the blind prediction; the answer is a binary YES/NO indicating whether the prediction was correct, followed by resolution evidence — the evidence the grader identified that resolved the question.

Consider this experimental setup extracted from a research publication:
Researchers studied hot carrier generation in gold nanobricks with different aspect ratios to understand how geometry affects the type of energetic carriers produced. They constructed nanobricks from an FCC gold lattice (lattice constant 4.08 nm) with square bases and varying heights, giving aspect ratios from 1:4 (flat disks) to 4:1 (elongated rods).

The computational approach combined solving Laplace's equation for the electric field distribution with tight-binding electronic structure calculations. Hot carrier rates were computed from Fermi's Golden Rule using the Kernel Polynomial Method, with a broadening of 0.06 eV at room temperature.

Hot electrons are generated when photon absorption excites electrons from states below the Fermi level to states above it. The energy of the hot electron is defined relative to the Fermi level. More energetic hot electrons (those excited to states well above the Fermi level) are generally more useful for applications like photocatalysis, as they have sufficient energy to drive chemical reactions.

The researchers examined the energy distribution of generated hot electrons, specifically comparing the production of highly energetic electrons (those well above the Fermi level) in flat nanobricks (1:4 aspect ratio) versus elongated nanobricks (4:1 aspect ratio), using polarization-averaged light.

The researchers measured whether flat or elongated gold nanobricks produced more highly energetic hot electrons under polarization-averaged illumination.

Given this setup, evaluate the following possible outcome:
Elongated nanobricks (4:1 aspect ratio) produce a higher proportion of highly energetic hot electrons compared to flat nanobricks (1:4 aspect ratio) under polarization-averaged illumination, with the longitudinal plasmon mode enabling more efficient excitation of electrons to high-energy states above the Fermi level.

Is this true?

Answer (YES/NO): YES